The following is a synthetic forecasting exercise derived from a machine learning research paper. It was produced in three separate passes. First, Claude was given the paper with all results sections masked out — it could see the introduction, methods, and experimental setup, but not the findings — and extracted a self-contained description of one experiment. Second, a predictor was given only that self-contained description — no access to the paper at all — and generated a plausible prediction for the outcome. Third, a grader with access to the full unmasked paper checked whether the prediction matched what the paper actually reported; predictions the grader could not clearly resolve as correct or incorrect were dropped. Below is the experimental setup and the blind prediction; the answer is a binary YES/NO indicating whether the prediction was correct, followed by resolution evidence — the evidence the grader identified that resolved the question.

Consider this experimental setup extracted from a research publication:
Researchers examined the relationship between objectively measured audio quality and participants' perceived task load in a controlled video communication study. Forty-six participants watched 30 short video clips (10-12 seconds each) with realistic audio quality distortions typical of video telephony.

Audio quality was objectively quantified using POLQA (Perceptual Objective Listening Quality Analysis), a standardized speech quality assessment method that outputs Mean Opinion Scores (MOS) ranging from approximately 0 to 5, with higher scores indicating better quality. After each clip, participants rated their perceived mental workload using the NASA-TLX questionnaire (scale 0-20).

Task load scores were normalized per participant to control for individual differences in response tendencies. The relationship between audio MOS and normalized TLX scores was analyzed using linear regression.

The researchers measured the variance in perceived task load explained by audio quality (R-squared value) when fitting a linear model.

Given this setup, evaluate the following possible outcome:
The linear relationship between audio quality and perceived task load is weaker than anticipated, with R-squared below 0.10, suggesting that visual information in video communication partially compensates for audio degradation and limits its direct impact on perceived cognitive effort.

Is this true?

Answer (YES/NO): NO